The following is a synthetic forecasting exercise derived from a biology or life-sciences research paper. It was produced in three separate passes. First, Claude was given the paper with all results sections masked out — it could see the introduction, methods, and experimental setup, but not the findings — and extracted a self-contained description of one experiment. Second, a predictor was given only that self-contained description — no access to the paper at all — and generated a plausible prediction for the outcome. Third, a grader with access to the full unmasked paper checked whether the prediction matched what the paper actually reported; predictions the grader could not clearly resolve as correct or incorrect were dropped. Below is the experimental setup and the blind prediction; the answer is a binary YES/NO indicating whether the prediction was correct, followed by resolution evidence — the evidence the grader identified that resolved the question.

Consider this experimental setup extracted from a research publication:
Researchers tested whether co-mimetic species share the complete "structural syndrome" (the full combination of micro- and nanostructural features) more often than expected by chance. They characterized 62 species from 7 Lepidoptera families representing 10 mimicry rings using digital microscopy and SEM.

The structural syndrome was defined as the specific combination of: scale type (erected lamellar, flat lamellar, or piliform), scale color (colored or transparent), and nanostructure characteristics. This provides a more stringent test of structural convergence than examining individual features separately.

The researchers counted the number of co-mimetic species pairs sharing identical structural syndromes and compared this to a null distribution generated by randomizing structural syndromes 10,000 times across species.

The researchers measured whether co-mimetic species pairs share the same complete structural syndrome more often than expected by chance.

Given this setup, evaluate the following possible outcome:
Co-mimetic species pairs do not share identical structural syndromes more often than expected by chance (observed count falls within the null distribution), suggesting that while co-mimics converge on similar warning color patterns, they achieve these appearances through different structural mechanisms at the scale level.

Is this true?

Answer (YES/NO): NO